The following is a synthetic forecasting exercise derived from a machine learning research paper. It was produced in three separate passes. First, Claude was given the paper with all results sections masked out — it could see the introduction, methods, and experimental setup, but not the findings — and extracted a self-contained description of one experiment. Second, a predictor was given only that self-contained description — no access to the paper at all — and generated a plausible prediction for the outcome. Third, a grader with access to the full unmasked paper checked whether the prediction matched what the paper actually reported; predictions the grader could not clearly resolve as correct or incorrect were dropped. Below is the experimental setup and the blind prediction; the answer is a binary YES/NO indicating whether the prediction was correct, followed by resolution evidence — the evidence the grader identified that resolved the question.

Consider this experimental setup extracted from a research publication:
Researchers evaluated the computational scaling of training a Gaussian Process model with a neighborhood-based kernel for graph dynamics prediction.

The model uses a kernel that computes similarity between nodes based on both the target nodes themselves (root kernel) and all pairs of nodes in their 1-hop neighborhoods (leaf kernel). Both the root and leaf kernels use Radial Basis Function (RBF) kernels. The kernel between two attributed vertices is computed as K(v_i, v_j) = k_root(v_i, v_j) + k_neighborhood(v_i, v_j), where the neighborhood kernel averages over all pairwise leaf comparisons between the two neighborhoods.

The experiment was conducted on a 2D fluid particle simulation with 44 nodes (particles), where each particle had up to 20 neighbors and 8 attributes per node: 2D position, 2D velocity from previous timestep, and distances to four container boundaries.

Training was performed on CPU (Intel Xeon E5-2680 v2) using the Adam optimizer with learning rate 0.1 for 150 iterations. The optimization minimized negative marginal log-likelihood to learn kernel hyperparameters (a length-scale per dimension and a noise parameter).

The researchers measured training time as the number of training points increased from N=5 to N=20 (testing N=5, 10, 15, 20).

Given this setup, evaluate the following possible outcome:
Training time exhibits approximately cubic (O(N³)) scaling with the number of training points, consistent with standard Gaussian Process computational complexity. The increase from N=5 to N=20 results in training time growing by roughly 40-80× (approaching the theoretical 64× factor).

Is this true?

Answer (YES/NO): NO